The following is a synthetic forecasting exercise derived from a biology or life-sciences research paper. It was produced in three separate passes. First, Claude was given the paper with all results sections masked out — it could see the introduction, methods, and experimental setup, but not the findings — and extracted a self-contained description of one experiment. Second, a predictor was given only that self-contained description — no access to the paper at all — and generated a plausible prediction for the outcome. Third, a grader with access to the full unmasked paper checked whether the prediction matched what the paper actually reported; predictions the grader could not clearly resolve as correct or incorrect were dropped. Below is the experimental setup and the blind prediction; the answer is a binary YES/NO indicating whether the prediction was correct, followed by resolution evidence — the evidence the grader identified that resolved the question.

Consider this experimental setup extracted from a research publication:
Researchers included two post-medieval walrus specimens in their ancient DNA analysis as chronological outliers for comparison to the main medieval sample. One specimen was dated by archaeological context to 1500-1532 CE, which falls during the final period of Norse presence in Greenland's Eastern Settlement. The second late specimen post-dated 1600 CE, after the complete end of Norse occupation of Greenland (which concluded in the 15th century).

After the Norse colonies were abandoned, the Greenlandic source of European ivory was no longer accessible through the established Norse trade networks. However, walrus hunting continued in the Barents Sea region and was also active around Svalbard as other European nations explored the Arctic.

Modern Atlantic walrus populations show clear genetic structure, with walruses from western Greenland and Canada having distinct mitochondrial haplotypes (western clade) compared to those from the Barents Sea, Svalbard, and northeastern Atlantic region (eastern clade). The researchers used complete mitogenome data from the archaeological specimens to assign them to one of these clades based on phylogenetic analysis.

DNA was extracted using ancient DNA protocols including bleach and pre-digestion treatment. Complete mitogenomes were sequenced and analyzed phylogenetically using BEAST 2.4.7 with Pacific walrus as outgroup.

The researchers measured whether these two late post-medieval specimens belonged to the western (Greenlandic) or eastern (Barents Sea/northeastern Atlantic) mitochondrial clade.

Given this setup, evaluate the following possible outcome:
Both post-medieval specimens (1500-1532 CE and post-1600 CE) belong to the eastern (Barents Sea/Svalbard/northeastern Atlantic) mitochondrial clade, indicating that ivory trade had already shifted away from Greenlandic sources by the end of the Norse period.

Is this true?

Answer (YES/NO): NO